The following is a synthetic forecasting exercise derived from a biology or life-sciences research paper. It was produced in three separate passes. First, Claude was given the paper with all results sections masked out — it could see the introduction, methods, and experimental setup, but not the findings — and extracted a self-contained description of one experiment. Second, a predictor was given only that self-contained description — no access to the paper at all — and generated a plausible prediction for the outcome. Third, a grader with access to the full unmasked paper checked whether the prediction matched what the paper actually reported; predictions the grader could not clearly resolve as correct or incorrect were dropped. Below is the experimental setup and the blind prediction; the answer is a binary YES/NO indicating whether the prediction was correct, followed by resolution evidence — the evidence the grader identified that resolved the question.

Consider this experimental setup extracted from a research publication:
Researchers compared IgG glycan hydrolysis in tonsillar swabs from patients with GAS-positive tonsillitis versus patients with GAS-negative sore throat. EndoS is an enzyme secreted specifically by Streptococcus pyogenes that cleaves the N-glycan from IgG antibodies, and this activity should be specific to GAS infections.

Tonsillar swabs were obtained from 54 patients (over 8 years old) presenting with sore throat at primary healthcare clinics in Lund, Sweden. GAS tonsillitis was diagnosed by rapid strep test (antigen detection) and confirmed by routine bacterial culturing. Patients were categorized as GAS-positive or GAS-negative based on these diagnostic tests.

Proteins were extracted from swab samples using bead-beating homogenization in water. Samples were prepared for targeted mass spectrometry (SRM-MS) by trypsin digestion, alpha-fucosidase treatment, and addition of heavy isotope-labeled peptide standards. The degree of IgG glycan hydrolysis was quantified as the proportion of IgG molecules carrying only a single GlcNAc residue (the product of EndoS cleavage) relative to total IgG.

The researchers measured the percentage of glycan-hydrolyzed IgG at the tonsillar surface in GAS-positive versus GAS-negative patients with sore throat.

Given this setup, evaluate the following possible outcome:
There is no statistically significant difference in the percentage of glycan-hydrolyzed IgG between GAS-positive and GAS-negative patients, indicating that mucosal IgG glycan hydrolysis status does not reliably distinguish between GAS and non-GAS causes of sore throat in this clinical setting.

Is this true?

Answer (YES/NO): NO